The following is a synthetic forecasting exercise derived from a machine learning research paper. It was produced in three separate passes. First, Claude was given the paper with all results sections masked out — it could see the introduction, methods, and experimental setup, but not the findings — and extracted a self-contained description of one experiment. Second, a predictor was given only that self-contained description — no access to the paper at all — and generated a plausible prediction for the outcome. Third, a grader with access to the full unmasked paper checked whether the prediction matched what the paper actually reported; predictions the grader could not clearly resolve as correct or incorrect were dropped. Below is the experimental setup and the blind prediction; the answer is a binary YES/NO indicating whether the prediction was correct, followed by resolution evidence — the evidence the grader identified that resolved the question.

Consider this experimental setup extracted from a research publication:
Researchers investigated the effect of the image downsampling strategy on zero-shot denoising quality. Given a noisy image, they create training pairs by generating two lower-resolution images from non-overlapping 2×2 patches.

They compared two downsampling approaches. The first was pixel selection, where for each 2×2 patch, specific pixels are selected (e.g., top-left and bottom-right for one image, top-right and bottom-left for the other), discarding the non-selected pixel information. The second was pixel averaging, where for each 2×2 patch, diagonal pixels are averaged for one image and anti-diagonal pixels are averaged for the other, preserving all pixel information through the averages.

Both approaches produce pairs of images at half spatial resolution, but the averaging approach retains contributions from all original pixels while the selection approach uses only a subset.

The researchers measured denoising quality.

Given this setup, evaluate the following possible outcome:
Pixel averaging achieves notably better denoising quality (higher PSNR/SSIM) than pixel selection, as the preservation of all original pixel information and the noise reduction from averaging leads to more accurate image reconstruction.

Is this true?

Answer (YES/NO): NO